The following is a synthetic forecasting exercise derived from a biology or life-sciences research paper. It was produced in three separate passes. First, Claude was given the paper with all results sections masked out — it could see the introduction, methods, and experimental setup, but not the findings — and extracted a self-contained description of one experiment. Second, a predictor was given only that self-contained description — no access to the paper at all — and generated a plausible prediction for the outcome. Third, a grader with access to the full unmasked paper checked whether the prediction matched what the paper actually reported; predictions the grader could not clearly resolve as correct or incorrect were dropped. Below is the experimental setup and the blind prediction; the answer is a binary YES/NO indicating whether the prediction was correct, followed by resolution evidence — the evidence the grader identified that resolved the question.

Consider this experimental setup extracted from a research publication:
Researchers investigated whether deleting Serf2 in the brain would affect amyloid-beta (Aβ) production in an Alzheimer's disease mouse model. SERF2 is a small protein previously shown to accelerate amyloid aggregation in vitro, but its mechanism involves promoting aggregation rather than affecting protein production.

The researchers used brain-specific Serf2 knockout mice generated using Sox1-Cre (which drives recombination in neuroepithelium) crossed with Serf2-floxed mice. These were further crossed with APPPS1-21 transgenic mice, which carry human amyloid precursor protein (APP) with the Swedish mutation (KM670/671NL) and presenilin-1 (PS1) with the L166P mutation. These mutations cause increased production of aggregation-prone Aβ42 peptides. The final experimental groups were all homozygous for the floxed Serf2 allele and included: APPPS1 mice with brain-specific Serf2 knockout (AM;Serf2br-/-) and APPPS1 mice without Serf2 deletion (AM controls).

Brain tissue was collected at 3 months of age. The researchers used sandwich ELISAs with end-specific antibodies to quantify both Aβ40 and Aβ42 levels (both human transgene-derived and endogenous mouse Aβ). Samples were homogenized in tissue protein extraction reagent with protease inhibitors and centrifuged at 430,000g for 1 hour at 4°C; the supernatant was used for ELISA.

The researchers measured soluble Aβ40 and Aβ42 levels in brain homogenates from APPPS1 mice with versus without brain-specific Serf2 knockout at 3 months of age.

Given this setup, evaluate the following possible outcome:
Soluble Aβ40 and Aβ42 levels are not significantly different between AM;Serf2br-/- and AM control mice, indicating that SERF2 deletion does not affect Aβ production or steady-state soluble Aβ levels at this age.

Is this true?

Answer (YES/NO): YES